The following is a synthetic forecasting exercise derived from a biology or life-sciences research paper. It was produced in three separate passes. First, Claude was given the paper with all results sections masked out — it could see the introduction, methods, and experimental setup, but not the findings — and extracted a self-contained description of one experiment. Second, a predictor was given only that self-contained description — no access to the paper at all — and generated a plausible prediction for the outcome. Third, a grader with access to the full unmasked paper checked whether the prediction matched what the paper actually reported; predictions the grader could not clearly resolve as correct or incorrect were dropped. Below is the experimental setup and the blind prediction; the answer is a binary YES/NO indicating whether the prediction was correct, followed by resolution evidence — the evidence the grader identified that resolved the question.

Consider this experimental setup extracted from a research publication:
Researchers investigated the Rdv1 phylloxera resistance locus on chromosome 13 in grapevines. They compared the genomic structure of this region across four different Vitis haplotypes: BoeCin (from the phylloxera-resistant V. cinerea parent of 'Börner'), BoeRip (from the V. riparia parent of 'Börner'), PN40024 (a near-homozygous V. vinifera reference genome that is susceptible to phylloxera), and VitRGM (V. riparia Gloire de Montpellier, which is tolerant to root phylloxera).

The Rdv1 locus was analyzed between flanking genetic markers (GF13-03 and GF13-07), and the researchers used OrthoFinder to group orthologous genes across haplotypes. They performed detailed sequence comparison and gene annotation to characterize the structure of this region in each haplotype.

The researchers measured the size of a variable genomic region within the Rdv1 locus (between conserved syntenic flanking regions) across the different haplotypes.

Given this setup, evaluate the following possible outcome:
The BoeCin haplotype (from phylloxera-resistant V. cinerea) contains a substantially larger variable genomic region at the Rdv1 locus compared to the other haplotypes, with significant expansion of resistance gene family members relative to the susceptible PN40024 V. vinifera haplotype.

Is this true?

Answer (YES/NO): NO